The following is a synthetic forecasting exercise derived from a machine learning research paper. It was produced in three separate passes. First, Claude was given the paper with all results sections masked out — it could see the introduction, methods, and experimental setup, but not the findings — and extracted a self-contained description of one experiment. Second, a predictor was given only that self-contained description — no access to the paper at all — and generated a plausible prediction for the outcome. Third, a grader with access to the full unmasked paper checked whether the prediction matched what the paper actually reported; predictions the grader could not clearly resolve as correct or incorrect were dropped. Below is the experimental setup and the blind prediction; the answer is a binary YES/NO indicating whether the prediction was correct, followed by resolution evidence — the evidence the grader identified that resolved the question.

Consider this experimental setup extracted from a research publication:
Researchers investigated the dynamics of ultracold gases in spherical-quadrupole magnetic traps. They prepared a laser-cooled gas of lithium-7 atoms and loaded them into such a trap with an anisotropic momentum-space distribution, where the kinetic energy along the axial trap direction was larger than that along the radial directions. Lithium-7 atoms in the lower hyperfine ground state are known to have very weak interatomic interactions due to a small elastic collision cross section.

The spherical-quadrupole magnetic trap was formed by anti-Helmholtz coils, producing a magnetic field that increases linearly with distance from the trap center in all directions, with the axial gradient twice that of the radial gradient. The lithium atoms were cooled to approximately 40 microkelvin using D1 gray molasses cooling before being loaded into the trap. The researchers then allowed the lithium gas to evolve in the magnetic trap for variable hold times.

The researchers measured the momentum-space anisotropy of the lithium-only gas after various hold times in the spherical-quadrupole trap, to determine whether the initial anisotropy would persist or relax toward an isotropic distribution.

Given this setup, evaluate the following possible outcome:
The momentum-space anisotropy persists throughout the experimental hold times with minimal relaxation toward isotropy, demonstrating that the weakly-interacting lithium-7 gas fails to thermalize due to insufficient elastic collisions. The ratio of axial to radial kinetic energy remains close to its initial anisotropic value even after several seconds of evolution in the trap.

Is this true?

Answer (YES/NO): YES